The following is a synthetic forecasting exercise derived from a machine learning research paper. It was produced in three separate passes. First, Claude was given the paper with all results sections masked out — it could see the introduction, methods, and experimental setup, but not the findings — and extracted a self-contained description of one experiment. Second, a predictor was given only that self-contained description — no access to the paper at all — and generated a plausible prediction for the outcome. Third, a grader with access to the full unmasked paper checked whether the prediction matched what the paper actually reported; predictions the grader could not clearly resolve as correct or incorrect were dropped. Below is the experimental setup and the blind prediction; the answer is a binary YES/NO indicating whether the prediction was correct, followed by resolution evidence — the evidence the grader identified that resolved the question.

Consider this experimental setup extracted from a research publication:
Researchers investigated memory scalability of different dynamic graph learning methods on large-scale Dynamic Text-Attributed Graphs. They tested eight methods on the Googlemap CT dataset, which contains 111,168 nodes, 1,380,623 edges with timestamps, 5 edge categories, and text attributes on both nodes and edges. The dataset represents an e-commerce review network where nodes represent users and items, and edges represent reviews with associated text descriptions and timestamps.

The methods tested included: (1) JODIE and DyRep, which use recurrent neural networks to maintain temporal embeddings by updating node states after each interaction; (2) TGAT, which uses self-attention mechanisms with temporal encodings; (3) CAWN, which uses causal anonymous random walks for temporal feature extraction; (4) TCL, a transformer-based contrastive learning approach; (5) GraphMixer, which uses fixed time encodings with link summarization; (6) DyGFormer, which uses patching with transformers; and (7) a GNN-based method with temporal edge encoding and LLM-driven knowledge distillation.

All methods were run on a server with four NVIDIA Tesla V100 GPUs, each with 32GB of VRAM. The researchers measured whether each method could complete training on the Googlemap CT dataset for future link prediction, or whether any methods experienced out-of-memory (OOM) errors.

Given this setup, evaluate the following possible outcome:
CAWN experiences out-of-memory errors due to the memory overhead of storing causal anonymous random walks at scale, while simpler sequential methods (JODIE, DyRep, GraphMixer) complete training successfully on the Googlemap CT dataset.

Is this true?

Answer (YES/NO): NO